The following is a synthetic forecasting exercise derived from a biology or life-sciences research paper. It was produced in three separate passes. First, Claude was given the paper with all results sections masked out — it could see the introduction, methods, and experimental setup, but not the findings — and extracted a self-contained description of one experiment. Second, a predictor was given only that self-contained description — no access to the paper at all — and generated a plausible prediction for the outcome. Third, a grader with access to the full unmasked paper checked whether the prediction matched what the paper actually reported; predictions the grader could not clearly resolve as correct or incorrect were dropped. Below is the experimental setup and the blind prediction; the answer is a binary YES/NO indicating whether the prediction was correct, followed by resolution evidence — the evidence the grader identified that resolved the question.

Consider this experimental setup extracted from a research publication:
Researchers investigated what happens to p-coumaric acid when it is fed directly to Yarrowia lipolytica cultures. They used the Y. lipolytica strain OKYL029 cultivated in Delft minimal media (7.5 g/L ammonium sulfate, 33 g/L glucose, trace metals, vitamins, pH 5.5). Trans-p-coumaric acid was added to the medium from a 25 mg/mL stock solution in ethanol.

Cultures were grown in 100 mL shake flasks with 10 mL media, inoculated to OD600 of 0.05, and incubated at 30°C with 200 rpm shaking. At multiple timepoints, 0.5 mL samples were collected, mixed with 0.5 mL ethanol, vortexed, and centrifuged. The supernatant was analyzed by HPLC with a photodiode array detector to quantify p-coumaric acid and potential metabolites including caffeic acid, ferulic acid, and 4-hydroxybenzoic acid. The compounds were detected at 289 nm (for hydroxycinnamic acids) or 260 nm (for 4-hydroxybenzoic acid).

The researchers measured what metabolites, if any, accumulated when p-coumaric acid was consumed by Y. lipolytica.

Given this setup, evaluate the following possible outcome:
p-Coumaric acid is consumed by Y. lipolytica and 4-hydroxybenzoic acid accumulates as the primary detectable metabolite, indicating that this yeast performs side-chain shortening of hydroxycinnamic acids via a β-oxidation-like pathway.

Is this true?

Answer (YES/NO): YES